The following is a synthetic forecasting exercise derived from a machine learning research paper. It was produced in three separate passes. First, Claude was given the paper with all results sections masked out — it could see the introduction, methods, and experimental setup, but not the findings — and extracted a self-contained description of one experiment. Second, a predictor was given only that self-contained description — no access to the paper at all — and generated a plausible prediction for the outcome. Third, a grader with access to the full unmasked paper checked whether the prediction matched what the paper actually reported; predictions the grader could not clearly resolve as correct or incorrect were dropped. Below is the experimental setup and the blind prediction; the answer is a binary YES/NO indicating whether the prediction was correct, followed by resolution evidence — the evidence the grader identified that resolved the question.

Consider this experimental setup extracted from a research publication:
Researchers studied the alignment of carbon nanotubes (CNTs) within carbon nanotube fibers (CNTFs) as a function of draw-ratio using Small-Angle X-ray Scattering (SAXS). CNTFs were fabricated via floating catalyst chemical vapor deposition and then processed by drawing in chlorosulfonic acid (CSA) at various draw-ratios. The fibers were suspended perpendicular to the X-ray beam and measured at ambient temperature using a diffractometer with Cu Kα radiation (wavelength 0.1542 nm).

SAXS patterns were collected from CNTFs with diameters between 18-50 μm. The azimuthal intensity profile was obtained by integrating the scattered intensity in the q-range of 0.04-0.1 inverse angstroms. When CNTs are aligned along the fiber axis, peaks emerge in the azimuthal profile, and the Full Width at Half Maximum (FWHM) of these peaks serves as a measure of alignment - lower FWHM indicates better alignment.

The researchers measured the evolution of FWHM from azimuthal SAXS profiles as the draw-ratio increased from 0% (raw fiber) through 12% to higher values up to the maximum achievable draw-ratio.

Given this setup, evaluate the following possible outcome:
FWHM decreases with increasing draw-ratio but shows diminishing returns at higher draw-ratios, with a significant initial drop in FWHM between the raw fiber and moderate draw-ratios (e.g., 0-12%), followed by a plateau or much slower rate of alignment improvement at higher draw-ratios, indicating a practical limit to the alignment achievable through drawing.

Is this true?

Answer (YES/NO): YES